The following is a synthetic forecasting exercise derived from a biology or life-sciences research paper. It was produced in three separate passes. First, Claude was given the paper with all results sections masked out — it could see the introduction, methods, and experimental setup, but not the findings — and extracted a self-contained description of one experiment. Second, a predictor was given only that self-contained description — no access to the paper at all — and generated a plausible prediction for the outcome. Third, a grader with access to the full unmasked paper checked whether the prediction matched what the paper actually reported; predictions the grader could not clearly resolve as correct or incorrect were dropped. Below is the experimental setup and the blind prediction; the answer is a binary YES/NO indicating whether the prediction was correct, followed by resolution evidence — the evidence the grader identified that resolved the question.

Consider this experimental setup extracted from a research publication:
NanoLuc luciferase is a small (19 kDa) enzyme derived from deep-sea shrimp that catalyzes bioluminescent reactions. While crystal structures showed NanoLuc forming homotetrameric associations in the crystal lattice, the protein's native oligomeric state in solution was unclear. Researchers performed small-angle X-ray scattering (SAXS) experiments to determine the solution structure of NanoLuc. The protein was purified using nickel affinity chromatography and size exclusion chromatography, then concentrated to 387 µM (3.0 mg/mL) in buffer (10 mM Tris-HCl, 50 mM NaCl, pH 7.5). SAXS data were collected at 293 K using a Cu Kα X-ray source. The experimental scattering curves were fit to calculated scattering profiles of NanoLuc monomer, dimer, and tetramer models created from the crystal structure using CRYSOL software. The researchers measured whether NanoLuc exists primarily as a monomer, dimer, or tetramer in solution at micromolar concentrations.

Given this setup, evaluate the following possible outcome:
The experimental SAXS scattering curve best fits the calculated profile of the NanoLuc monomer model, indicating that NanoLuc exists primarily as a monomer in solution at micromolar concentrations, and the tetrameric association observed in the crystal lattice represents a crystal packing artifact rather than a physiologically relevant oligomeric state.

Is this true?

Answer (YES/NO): YES